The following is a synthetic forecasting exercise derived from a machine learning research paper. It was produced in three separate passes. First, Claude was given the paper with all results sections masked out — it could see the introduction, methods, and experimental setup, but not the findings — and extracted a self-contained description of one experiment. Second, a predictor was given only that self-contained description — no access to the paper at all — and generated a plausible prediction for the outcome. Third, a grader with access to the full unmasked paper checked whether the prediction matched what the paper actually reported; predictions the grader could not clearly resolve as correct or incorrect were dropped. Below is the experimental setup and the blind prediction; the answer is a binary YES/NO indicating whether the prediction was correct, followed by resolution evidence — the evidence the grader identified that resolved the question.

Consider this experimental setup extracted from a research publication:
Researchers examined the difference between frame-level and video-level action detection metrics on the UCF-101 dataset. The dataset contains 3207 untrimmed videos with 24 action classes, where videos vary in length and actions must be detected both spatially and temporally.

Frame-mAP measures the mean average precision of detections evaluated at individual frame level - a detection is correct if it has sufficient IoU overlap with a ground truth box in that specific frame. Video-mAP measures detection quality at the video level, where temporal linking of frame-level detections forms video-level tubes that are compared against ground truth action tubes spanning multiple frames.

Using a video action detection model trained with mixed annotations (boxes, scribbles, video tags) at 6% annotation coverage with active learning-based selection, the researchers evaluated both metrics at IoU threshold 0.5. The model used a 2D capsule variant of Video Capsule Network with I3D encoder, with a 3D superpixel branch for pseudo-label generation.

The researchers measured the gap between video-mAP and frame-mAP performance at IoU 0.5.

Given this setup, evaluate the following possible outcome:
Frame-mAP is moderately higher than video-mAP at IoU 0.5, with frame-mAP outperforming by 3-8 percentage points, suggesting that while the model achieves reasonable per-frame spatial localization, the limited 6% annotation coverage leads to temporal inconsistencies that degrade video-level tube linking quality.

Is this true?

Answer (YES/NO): NO